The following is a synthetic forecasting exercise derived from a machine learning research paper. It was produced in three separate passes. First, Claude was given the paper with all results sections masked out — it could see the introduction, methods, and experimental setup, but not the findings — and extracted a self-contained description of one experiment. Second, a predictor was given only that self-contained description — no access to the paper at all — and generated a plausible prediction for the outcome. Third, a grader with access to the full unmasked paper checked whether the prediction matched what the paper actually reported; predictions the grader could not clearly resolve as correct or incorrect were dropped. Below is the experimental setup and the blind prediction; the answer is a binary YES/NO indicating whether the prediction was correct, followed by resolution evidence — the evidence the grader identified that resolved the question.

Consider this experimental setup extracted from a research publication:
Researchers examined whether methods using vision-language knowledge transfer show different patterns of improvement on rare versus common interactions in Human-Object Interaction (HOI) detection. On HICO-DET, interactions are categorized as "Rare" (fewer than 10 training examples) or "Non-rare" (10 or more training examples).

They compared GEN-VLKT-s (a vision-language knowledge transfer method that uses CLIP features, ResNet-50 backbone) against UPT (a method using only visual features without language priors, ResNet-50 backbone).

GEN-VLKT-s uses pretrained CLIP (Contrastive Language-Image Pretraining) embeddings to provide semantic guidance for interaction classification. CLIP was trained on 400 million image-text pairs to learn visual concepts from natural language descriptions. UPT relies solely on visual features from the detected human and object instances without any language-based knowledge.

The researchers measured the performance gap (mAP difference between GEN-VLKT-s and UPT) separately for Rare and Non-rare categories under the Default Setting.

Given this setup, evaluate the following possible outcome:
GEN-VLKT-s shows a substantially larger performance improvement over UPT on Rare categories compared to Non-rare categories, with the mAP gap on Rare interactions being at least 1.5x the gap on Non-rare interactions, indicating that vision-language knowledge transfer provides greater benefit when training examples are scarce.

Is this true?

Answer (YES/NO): YES